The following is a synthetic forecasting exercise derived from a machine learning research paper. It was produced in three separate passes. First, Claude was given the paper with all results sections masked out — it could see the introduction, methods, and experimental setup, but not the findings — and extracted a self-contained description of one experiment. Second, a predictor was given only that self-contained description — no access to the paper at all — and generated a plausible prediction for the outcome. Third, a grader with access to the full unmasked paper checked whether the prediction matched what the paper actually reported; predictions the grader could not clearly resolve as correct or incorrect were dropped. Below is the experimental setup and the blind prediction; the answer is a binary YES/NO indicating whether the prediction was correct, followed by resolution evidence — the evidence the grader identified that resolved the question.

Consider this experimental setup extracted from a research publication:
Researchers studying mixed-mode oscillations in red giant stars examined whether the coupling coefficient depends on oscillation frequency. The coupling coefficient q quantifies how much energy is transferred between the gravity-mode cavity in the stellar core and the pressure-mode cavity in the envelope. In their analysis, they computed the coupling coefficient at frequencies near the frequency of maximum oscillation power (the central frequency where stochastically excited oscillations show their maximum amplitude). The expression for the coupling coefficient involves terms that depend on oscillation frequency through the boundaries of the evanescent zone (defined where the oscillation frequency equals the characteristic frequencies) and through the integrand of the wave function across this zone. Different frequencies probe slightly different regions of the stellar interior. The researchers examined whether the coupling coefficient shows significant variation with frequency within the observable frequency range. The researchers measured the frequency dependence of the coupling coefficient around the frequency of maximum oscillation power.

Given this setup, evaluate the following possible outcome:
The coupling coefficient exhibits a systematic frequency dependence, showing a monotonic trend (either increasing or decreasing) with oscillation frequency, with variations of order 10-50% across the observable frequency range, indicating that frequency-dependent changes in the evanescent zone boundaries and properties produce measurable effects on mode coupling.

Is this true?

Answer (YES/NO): NO